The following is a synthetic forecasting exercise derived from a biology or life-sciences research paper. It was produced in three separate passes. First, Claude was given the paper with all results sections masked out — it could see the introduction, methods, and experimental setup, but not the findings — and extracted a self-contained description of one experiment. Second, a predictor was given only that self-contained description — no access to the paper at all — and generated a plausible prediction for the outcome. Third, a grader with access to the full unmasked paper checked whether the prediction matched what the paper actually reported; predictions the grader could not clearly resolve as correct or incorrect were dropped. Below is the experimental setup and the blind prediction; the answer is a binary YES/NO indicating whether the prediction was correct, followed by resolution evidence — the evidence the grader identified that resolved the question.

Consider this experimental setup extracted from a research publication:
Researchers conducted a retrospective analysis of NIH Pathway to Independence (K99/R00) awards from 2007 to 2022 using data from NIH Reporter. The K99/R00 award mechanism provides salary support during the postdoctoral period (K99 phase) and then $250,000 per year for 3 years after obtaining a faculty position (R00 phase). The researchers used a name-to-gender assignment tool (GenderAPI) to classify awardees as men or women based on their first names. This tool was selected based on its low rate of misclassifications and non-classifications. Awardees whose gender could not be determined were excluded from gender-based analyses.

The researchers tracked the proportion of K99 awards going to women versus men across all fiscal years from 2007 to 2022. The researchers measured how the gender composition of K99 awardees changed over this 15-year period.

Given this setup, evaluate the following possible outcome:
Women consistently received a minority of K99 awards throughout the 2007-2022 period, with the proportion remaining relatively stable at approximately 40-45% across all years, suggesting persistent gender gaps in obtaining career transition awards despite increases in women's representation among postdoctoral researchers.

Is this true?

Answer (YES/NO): NO